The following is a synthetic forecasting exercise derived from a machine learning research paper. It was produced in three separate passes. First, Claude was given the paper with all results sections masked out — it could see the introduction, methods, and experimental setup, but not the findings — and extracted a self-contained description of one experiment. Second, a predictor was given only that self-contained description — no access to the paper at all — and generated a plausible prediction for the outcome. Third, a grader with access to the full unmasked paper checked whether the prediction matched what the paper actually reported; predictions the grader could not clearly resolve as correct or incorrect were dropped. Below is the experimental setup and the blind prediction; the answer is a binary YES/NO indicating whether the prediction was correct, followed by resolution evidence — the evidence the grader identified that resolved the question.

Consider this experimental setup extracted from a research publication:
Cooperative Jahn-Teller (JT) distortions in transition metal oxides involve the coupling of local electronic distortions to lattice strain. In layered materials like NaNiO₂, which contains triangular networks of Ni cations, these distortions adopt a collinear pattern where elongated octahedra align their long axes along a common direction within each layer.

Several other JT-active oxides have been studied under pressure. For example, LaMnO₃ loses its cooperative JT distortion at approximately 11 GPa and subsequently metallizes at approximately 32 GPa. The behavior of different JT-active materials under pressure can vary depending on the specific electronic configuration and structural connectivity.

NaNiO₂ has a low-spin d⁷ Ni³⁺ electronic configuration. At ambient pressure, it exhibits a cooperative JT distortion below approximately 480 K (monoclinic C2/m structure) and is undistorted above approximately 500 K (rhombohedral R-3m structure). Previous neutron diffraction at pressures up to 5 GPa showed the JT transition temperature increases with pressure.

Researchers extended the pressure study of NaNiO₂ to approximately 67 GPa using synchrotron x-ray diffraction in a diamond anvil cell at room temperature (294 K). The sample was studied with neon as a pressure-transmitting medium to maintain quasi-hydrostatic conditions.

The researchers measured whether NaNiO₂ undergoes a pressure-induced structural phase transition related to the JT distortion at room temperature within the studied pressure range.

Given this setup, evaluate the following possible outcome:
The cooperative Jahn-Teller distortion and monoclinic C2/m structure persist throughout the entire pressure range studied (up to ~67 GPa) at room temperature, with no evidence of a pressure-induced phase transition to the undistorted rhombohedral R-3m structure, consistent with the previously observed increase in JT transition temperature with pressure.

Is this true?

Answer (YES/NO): NO